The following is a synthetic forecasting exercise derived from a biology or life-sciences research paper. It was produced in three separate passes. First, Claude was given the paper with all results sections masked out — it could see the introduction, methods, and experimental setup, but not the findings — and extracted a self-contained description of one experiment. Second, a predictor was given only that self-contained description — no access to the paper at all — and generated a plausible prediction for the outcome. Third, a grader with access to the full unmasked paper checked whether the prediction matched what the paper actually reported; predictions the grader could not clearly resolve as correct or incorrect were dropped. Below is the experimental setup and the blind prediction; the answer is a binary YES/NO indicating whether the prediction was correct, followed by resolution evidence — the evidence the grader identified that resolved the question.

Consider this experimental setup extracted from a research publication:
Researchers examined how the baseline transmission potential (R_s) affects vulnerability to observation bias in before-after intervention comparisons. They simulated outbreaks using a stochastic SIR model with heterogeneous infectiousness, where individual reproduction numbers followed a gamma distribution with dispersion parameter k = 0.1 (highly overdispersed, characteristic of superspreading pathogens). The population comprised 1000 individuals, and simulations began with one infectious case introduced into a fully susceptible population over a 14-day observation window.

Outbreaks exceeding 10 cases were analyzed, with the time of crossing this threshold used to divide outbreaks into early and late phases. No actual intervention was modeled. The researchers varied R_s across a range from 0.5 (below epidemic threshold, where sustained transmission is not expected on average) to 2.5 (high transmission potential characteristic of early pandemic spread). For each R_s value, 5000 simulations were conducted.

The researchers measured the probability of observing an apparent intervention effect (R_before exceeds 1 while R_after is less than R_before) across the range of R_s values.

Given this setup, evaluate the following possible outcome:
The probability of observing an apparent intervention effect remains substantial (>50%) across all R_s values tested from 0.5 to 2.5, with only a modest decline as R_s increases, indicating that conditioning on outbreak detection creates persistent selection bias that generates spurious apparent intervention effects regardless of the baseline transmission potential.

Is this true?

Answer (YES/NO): NO